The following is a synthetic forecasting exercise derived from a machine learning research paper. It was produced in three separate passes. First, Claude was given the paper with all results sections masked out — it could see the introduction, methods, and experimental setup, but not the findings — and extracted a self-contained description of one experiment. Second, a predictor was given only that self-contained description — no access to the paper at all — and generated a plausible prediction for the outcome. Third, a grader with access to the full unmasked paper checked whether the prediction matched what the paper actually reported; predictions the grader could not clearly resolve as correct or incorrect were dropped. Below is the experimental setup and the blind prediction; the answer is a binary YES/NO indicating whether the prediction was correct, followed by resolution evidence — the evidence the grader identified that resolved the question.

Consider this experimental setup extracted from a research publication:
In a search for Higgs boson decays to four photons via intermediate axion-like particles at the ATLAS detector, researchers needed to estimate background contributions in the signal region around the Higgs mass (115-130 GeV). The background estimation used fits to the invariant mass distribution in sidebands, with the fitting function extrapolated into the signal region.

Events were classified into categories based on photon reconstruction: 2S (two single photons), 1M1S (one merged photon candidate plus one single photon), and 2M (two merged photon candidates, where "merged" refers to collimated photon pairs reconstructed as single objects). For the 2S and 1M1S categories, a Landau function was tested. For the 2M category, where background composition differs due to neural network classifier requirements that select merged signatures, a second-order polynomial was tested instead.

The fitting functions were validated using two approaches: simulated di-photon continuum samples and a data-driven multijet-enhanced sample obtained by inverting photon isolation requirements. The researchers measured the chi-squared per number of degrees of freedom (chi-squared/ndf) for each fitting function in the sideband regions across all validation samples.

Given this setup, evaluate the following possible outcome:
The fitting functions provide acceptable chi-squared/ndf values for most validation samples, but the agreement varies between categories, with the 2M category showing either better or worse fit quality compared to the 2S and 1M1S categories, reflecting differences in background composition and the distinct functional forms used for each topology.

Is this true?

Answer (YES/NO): NO